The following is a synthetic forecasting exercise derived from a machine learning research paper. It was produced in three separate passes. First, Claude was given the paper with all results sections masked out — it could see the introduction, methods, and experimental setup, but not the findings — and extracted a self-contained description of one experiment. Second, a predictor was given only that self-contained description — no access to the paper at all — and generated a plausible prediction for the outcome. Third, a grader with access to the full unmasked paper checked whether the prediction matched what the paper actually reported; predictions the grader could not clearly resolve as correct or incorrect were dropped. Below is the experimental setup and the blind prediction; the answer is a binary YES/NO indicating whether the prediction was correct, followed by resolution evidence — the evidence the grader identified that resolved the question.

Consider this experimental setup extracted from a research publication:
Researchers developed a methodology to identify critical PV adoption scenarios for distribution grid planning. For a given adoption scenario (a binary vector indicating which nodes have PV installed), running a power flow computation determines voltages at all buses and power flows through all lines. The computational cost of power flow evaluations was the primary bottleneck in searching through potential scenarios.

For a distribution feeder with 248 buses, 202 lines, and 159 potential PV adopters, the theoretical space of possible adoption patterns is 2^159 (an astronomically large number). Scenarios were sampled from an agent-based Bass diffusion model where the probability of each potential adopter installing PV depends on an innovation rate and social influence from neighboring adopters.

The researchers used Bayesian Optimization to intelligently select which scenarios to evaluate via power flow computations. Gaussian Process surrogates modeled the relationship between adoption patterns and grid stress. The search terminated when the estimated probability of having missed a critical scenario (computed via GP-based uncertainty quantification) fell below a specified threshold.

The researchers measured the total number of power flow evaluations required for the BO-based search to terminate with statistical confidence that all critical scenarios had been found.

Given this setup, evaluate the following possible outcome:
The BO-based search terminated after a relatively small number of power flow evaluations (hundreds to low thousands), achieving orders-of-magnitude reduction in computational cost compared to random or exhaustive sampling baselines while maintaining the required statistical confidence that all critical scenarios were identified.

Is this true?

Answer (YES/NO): NO